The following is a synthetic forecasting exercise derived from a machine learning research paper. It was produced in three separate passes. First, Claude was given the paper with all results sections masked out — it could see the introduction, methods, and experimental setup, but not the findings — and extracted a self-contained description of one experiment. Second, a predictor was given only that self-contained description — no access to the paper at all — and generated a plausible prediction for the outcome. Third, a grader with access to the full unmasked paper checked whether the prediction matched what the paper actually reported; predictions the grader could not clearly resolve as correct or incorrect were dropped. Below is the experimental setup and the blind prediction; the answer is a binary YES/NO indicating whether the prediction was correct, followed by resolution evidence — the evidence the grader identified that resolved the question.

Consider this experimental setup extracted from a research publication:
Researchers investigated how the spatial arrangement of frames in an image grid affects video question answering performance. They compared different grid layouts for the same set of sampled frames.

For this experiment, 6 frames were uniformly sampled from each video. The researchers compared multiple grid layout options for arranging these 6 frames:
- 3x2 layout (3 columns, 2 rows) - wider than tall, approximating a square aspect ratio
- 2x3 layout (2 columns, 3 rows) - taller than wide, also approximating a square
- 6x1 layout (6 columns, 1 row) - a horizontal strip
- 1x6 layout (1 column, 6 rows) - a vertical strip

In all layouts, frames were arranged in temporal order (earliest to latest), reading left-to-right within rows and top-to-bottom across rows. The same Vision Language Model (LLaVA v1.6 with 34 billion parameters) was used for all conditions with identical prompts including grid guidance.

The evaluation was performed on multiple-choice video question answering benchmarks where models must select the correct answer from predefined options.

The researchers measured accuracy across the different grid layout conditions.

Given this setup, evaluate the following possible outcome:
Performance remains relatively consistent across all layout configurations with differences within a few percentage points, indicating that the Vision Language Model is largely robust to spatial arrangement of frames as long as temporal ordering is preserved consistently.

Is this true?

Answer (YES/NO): NO